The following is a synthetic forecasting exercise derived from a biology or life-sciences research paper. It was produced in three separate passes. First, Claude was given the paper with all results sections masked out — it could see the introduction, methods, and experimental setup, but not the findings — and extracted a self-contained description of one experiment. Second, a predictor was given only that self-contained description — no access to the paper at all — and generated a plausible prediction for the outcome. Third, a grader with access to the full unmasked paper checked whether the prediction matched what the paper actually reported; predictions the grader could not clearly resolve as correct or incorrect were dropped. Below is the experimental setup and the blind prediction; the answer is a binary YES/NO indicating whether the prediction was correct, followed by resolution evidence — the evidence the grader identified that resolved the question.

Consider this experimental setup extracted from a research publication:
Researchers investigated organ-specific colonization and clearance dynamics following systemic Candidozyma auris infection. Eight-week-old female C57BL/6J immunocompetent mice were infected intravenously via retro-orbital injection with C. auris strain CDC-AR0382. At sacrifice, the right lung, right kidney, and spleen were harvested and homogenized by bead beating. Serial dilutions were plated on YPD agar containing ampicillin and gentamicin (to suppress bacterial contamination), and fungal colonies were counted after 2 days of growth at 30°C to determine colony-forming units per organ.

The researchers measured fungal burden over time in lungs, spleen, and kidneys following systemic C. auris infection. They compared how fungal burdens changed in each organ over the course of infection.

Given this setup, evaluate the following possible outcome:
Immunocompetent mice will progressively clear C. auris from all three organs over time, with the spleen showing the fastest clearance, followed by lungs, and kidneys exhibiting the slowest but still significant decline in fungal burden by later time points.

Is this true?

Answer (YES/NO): NO